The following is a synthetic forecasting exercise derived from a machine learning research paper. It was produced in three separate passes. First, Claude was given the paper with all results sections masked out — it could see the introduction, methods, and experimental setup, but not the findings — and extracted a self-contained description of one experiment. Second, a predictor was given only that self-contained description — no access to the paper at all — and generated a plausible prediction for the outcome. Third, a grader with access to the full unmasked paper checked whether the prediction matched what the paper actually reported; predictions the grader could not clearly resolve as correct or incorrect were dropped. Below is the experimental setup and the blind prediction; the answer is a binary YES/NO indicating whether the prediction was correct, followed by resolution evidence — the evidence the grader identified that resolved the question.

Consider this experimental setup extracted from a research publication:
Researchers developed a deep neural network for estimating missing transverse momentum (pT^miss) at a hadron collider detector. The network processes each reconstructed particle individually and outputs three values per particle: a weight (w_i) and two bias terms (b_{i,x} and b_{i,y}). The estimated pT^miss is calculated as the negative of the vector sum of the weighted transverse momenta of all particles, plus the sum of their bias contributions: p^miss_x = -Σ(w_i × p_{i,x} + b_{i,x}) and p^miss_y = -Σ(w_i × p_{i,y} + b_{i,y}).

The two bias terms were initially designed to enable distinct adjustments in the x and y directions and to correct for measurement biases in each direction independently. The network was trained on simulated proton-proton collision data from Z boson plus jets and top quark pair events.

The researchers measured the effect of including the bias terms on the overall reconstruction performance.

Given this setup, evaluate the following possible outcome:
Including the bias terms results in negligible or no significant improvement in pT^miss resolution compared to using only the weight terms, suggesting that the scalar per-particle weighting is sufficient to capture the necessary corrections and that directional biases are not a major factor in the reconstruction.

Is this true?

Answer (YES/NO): YES